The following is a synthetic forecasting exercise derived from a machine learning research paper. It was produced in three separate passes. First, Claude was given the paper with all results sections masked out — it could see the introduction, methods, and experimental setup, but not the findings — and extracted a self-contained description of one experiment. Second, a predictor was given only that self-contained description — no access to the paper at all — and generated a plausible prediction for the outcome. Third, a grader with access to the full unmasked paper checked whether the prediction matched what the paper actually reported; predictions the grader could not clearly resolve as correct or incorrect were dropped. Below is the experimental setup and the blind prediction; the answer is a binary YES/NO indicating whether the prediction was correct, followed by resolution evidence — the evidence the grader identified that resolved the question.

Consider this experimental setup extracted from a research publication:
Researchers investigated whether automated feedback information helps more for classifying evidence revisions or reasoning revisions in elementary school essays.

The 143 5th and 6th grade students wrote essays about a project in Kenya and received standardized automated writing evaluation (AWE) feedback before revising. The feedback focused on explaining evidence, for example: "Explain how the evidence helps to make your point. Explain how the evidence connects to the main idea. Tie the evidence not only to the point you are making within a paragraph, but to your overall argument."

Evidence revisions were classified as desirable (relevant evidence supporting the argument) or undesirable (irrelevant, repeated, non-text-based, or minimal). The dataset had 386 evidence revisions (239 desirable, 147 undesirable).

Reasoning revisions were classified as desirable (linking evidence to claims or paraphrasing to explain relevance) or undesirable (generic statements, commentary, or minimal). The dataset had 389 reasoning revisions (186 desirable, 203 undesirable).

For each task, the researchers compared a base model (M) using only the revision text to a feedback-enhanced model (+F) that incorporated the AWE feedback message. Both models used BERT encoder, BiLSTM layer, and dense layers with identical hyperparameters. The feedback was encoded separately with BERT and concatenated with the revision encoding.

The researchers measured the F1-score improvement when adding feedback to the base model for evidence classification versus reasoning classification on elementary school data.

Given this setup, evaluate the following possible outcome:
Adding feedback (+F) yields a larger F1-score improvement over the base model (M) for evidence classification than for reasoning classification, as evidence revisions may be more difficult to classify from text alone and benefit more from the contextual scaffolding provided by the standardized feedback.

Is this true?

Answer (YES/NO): NO